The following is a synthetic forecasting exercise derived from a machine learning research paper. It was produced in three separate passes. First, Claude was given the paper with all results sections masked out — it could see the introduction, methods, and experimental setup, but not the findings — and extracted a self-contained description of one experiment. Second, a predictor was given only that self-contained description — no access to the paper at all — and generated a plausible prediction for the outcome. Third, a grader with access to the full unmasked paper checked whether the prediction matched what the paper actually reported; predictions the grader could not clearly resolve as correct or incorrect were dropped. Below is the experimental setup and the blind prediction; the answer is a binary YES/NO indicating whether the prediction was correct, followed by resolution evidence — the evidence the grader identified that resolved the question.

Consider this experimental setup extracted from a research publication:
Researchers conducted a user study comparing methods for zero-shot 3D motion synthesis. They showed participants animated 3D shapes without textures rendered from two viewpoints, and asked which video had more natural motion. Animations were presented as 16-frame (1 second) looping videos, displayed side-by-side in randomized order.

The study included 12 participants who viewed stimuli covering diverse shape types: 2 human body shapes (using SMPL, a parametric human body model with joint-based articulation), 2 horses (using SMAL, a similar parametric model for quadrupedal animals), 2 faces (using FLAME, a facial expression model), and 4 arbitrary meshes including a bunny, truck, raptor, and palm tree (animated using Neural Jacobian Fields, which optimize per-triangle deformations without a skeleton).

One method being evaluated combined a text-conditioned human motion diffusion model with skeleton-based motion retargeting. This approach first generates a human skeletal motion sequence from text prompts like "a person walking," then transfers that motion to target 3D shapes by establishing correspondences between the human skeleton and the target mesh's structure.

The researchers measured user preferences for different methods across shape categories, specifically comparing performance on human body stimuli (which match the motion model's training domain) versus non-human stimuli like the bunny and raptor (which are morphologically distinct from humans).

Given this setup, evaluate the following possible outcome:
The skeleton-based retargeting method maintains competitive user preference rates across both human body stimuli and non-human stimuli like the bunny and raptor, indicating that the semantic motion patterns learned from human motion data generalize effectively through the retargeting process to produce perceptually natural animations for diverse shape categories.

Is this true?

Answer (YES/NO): NO